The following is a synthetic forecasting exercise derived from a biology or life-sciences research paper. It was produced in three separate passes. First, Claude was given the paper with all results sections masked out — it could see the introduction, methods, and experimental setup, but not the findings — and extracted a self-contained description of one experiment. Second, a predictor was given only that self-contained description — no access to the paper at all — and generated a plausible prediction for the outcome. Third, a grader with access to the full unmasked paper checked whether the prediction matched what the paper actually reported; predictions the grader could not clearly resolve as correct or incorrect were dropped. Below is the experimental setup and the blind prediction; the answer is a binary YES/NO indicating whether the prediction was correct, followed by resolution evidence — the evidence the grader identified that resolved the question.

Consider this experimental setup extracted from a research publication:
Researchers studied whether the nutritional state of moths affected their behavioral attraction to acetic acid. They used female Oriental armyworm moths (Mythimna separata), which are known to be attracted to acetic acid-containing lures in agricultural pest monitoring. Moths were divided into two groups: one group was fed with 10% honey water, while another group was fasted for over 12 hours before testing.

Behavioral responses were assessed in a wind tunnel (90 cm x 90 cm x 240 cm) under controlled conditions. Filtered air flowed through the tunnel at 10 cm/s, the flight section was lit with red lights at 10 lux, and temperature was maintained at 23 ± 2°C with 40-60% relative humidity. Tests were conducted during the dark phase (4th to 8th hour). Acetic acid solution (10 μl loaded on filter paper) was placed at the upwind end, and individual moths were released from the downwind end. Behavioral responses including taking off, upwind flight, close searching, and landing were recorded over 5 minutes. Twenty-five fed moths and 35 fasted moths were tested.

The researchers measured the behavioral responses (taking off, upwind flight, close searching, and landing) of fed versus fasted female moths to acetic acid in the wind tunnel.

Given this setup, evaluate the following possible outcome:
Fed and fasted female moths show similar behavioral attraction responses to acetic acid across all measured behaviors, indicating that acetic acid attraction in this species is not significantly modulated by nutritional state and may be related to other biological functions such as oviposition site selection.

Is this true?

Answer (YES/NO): NO